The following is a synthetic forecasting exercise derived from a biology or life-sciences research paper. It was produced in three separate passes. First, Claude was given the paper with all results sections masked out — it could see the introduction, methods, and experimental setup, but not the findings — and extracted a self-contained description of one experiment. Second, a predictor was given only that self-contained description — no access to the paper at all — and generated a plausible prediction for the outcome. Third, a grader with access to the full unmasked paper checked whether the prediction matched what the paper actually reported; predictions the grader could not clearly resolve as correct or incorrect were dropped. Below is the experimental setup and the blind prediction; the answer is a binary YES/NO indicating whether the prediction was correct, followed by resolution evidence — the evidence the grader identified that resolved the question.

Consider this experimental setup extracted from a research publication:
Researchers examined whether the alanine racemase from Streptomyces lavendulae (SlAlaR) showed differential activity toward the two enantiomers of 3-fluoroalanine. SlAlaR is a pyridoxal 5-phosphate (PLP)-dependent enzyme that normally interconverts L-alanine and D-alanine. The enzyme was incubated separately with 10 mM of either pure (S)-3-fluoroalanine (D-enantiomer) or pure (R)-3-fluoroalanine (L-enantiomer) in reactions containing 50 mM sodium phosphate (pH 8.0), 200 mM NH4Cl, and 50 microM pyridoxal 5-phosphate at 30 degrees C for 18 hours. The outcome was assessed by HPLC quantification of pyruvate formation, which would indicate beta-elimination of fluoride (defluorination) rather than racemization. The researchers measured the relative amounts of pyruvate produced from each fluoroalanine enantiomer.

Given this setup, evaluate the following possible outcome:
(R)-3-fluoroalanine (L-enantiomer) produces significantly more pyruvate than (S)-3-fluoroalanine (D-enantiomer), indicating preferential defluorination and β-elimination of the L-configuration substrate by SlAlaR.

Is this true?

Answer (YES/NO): NO